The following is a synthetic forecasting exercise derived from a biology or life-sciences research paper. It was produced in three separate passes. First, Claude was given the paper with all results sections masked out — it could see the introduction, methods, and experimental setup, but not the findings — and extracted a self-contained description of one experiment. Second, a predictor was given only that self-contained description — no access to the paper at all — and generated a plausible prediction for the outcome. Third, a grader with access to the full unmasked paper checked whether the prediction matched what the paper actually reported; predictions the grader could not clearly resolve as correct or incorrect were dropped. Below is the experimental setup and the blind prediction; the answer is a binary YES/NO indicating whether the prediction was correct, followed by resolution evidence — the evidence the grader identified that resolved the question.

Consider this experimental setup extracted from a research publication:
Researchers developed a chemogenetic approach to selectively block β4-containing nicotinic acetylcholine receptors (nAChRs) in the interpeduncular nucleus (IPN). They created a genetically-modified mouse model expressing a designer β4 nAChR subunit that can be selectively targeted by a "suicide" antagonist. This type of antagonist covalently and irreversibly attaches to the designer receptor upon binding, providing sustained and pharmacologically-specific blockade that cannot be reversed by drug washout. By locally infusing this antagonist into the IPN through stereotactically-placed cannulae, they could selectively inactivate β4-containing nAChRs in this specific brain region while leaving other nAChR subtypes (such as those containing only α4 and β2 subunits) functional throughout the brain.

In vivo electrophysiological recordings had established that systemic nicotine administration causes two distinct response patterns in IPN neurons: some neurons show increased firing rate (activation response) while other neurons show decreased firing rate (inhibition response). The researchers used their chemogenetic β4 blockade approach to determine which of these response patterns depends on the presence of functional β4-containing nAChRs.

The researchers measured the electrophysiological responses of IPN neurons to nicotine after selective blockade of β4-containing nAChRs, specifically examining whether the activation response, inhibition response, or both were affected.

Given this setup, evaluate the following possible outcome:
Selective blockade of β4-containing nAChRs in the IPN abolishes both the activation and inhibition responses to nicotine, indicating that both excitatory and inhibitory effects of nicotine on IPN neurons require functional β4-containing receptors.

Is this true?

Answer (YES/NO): NO